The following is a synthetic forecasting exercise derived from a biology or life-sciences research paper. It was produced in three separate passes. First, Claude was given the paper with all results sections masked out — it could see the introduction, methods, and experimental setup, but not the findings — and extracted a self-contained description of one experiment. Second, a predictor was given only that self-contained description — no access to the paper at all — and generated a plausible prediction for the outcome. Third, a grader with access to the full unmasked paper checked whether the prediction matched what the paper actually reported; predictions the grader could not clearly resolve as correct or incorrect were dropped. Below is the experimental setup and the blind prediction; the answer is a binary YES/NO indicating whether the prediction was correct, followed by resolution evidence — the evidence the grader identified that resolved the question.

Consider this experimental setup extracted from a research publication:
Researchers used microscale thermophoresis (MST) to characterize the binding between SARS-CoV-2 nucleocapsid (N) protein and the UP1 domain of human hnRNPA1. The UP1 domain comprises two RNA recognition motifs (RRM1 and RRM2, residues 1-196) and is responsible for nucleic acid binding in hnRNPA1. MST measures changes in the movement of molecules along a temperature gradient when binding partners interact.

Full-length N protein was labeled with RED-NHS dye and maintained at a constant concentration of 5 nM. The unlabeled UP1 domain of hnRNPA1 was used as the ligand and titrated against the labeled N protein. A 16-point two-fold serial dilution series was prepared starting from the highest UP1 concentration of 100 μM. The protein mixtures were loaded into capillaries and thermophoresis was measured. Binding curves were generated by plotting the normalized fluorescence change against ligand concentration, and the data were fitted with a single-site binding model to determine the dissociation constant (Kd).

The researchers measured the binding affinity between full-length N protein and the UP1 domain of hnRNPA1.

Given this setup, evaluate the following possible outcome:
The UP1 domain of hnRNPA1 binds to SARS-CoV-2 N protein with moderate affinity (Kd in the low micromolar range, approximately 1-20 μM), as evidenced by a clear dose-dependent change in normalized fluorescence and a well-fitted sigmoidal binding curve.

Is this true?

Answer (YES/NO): NO